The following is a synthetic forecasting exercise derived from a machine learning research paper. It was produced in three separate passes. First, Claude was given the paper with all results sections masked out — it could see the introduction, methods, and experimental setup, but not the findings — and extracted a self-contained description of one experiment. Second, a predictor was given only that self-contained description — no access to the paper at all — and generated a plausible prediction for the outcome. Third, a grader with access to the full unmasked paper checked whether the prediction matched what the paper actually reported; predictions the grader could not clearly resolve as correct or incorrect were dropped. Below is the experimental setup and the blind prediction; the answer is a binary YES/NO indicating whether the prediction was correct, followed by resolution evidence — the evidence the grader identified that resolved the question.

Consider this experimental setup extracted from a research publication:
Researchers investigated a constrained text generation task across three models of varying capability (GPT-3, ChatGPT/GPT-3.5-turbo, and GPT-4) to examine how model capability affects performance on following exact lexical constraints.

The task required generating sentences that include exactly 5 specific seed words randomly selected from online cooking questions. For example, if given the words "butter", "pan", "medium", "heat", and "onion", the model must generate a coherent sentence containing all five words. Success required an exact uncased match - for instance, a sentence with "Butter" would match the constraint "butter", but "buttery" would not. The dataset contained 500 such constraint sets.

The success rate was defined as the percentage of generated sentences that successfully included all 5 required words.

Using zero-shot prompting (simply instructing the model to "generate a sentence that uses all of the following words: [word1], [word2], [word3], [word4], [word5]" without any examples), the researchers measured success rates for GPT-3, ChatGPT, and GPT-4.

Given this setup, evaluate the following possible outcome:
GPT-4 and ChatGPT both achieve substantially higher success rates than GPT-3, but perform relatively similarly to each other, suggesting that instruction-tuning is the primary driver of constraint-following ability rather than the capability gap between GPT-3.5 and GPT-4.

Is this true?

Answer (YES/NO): NO